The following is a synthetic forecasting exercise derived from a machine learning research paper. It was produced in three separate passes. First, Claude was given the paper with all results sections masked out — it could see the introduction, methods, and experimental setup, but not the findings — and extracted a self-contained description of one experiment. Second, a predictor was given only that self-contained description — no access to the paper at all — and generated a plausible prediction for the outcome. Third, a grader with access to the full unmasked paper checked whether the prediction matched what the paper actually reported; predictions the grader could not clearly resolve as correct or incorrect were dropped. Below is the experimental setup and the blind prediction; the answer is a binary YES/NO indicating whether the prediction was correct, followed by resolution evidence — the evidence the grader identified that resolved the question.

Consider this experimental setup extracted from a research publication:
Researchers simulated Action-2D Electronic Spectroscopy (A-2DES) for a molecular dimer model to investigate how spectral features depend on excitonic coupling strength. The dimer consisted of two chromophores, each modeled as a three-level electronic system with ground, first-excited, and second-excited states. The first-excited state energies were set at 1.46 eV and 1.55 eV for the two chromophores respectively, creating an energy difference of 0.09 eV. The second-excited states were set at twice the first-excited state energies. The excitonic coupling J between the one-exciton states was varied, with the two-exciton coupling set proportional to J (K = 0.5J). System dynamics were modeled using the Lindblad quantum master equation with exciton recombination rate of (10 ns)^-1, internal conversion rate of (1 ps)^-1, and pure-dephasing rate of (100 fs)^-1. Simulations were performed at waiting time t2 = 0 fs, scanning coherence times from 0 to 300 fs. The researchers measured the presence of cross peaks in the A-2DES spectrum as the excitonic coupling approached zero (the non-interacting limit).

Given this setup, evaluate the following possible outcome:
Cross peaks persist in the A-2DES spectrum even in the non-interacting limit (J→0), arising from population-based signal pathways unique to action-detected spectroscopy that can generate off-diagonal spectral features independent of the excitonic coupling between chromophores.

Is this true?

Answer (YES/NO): NO